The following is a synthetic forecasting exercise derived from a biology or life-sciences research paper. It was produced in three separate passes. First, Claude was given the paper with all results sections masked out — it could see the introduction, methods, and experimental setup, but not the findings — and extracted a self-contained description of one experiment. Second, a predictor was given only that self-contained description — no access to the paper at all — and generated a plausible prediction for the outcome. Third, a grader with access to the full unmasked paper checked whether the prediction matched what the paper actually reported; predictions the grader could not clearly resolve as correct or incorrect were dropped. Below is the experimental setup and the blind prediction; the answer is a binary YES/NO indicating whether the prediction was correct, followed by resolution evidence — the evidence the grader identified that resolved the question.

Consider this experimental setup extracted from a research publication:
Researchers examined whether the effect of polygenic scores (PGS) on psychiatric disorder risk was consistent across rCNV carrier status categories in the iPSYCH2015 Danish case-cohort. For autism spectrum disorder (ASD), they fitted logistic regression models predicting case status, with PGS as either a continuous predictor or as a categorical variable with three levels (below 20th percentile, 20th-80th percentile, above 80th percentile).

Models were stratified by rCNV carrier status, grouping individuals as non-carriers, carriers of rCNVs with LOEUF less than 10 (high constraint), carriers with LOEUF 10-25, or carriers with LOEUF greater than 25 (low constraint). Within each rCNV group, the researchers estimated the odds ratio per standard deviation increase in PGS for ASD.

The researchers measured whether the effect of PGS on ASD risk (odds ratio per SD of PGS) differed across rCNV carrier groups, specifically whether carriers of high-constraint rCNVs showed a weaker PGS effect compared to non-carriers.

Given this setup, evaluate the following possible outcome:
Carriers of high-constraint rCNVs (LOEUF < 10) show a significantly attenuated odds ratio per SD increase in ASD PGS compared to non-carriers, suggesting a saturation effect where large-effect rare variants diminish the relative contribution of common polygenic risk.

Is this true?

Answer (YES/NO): NO